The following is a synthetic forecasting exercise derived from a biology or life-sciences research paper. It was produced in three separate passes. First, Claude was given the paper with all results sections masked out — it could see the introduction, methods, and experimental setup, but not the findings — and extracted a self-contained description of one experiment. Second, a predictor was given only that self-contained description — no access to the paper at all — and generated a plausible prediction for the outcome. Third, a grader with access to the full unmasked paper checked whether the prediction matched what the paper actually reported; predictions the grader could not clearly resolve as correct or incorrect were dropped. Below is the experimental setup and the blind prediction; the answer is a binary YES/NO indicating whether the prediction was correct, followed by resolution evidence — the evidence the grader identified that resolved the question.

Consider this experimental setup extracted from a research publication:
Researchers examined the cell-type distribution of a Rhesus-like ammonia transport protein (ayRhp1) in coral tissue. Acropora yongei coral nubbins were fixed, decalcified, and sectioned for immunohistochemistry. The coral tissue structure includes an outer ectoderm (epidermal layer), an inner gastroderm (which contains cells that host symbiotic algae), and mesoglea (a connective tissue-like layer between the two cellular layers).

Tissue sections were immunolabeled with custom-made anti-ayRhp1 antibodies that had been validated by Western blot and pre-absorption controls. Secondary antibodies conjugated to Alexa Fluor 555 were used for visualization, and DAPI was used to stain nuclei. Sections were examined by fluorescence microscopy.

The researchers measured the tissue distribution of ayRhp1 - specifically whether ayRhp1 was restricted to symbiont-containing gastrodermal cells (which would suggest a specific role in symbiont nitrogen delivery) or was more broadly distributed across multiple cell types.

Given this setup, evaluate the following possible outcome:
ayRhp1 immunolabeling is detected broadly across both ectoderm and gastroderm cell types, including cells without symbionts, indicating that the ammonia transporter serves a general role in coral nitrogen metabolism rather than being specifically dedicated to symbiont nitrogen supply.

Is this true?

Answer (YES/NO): YES